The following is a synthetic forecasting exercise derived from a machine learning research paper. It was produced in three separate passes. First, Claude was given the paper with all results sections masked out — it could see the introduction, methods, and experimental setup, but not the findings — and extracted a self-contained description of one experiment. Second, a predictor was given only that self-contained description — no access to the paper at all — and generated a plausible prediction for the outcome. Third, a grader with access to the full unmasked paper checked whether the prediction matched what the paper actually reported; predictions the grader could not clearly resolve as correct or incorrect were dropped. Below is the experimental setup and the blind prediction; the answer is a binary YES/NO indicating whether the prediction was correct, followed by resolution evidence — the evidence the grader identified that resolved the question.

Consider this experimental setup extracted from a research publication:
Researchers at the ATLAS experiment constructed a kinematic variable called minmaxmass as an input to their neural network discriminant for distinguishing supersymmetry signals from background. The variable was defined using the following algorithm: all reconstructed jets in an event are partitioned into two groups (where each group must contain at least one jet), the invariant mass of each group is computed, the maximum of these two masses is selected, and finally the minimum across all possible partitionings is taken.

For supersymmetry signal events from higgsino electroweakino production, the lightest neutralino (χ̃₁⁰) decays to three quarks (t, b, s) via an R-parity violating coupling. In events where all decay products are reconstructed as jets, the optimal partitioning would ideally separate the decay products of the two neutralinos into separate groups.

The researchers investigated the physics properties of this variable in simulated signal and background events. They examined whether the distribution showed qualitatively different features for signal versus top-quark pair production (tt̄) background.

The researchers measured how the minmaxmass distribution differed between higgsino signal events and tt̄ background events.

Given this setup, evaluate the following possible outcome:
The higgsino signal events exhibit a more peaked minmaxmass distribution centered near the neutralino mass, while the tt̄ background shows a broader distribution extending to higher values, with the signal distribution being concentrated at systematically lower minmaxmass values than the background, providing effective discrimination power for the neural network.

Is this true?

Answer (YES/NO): NO